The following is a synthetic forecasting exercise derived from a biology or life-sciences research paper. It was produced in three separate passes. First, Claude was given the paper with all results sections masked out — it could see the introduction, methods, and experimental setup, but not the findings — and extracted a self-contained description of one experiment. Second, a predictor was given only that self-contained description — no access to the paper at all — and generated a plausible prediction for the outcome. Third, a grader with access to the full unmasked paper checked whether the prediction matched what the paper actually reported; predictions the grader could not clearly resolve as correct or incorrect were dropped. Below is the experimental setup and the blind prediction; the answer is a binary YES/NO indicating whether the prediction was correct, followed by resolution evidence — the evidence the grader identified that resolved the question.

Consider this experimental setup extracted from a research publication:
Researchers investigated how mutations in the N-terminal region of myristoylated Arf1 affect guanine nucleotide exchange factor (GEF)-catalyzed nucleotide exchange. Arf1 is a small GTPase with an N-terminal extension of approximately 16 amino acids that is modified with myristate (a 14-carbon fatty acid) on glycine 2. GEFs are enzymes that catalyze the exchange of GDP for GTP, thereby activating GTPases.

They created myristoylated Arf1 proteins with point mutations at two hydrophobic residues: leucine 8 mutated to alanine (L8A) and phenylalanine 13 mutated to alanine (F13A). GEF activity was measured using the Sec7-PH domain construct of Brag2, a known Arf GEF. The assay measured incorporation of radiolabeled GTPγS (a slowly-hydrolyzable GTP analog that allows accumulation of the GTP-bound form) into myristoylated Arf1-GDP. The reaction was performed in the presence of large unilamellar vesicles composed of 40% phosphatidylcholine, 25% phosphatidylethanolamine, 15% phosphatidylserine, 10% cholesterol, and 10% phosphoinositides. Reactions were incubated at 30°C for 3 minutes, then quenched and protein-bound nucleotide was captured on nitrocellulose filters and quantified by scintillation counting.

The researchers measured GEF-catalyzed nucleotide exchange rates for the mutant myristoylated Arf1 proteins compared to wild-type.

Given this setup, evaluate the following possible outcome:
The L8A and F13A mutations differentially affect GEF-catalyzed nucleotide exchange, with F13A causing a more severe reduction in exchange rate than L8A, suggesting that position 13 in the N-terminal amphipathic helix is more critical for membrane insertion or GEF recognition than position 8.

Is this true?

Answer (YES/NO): NO